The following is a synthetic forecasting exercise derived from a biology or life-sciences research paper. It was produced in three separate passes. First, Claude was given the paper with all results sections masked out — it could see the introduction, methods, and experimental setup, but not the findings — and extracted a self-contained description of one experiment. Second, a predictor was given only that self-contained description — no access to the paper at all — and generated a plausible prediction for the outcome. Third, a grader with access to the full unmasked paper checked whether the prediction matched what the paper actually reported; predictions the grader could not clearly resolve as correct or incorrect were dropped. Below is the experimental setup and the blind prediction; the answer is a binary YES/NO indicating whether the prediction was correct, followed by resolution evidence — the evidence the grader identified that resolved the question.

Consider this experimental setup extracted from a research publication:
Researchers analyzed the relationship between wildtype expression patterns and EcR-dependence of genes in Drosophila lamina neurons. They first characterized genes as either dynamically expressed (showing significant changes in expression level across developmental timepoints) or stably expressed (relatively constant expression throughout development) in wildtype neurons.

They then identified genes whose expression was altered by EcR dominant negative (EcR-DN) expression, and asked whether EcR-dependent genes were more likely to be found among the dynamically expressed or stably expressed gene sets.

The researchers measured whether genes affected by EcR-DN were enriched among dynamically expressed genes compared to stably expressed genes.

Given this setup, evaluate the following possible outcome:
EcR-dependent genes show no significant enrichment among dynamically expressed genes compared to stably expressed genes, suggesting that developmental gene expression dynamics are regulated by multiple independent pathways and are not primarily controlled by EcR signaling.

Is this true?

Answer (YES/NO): NO